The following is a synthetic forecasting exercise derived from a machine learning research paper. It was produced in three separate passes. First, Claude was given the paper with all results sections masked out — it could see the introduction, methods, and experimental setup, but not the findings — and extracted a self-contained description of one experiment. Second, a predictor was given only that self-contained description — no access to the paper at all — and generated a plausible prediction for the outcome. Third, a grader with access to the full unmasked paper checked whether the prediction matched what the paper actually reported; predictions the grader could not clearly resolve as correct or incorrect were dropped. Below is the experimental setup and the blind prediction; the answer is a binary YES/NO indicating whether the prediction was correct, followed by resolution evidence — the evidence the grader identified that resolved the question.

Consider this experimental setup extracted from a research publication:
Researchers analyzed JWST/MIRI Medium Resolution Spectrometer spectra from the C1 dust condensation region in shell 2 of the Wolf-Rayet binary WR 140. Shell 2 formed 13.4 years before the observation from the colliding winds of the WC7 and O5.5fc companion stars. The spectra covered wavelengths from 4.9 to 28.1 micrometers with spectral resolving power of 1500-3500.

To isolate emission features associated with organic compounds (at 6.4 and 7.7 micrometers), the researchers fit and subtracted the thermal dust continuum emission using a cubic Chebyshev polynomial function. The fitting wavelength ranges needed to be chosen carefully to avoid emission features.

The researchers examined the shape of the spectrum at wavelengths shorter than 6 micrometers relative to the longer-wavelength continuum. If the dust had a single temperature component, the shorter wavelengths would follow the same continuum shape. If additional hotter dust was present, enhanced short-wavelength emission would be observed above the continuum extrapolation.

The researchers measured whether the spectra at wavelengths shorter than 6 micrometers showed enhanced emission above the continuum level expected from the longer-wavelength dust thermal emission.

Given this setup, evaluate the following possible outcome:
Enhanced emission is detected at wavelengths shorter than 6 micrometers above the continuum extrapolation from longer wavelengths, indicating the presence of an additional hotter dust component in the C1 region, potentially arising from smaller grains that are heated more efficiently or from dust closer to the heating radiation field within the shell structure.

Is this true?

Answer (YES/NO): YES